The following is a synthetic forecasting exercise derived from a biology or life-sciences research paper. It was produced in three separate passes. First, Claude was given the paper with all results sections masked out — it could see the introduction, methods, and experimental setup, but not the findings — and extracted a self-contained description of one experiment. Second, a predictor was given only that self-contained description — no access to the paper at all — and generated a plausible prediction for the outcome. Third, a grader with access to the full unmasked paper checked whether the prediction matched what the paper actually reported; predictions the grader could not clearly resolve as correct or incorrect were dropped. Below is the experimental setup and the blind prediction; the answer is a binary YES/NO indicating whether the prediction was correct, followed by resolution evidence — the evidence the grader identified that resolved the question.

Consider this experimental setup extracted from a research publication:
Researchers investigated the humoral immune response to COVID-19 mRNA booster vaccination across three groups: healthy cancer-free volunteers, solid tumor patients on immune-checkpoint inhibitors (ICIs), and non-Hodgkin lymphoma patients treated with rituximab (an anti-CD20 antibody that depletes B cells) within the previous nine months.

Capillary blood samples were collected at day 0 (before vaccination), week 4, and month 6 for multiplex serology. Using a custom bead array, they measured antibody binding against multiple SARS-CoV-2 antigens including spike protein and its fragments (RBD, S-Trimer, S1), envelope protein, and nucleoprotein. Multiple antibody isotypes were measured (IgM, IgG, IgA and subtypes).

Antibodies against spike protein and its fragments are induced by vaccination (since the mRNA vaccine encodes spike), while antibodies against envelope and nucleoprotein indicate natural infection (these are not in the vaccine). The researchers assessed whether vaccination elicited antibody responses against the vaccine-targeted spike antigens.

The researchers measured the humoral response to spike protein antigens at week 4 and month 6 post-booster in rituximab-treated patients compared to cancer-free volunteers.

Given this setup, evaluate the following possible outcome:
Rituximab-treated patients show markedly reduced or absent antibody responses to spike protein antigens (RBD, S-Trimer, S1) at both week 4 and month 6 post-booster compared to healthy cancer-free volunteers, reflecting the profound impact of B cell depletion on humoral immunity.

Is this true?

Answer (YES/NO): YES